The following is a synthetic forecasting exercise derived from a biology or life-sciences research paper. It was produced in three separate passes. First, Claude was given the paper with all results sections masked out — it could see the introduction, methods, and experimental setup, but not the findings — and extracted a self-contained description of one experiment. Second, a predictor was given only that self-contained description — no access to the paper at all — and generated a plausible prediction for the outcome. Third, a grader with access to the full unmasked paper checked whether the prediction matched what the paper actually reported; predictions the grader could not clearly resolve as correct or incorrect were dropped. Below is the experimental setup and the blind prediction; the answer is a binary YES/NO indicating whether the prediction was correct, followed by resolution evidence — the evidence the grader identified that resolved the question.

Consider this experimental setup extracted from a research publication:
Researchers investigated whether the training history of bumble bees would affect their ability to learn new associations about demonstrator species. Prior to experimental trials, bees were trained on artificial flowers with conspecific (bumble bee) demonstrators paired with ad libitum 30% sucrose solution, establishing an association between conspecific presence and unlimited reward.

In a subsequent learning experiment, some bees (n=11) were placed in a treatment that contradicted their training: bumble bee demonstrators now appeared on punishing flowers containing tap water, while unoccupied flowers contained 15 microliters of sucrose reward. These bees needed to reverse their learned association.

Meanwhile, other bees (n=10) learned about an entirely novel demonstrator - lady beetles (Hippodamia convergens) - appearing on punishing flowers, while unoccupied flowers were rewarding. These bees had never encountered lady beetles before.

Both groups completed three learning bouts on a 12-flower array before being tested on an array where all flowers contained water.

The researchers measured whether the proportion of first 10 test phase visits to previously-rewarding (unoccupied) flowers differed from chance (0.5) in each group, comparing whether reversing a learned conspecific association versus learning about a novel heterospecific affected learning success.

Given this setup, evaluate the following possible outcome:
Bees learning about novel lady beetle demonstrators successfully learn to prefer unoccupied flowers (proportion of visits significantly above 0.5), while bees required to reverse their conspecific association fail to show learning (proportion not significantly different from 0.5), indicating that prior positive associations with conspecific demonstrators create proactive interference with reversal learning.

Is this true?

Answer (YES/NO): NO